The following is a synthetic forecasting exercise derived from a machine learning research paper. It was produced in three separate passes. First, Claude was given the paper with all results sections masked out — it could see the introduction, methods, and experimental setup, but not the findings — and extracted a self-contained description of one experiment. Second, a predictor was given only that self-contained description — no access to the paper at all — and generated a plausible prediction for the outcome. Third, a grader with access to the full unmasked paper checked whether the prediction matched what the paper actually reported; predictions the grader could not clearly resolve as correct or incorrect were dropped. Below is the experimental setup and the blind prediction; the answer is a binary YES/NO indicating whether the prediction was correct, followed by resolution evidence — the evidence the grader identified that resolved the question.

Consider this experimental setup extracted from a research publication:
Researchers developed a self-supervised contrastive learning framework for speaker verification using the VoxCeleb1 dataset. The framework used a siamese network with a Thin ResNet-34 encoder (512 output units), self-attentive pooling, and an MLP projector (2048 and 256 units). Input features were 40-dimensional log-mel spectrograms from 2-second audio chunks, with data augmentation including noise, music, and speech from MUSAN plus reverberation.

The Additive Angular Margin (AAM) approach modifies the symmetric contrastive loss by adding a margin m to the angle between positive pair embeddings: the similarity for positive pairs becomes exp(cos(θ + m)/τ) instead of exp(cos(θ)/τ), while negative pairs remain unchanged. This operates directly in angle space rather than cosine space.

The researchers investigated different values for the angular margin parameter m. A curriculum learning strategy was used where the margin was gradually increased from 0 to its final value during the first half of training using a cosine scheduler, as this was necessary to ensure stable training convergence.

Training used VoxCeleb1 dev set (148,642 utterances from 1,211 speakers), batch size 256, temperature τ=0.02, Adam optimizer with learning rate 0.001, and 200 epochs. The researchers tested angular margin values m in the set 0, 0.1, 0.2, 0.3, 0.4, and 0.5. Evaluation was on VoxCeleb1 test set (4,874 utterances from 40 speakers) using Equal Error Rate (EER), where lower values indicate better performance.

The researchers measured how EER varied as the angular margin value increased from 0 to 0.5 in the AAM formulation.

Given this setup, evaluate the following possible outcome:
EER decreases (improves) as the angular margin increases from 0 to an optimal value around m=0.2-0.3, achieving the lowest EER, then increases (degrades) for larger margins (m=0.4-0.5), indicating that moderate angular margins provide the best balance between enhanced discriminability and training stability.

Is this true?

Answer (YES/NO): NO